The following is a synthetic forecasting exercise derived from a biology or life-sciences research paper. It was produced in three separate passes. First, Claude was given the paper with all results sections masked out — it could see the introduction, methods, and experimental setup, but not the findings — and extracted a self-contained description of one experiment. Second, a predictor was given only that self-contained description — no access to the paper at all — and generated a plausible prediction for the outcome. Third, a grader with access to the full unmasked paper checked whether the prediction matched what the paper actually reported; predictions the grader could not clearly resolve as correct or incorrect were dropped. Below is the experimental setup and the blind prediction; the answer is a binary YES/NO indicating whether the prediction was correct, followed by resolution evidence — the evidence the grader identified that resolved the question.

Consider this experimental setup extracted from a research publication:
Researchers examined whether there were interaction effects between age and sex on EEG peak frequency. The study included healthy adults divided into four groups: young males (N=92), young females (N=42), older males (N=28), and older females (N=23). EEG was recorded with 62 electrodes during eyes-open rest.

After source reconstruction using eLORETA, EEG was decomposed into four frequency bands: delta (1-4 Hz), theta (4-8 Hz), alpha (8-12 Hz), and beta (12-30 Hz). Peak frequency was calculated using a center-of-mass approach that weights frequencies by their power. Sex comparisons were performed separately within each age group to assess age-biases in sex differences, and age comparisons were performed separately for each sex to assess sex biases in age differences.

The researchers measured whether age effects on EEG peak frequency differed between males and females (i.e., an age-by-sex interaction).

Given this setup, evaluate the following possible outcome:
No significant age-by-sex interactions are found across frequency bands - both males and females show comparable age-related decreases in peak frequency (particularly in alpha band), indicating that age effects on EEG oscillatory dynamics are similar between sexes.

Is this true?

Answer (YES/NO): NO